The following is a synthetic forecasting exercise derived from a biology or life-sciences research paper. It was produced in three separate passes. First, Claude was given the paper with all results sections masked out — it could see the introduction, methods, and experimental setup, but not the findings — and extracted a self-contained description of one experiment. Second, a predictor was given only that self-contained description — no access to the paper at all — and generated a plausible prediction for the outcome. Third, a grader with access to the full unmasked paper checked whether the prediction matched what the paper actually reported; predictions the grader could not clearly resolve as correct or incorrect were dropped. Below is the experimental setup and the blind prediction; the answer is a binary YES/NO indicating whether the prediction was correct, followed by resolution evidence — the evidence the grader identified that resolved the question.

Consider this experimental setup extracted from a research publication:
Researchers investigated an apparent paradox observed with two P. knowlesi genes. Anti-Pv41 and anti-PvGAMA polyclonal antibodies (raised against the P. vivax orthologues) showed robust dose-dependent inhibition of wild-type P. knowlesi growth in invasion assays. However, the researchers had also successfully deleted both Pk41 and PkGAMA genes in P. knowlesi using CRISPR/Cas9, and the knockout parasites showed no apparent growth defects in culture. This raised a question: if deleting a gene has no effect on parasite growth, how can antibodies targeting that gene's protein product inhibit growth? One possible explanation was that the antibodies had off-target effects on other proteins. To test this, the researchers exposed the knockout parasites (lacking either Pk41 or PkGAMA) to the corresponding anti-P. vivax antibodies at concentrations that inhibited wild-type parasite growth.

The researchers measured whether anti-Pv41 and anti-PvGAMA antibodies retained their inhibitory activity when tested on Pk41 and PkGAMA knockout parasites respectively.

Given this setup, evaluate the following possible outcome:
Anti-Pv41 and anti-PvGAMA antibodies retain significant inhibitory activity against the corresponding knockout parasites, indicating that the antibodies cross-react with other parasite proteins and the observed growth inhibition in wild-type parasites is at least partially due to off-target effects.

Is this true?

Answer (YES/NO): NO